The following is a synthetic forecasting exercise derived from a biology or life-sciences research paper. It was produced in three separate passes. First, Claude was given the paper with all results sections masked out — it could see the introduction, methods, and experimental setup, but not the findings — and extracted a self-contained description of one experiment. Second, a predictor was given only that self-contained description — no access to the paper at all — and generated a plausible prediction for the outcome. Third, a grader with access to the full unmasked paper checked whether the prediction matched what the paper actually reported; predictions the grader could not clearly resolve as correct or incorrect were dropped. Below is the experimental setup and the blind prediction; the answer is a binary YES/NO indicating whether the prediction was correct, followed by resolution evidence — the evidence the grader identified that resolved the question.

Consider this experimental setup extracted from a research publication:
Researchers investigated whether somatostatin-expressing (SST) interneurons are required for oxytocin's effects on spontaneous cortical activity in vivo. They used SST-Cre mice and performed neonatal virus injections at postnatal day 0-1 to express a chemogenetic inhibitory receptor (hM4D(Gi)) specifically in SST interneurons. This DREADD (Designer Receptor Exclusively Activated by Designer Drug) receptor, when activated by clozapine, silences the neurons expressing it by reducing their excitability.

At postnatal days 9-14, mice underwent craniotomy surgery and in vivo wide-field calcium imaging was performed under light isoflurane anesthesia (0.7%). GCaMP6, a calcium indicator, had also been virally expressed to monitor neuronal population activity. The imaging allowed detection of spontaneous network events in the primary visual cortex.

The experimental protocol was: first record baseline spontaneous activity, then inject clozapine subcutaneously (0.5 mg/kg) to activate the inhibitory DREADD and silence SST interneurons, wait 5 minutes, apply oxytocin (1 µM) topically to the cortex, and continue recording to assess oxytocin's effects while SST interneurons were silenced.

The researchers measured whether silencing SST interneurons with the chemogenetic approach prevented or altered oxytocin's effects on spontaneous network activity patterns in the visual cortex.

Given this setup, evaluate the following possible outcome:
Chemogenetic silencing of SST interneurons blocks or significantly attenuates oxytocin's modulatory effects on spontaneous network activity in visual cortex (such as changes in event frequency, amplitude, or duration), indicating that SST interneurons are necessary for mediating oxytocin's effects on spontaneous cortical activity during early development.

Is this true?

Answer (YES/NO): YES